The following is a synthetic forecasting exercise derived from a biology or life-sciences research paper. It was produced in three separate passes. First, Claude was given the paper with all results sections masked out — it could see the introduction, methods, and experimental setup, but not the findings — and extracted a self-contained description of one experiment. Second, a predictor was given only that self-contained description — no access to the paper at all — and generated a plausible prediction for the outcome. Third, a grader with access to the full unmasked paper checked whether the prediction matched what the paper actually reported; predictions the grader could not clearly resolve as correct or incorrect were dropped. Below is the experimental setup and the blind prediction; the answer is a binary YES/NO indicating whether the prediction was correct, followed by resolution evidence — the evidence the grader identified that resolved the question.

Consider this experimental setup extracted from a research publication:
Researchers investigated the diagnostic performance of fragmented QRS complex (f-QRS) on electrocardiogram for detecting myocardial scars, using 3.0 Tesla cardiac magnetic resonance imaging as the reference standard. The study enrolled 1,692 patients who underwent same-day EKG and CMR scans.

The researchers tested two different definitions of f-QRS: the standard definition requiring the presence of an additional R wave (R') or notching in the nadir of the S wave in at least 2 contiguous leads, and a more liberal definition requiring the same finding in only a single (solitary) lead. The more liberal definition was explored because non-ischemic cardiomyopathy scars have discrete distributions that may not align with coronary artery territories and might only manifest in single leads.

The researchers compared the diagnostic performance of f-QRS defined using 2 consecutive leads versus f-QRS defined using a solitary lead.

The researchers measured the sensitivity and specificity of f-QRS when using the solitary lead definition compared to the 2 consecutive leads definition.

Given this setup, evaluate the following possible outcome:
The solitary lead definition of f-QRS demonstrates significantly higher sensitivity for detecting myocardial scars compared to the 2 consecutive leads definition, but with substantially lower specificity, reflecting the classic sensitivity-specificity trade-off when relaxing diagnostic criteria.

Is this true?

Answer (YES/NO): YES